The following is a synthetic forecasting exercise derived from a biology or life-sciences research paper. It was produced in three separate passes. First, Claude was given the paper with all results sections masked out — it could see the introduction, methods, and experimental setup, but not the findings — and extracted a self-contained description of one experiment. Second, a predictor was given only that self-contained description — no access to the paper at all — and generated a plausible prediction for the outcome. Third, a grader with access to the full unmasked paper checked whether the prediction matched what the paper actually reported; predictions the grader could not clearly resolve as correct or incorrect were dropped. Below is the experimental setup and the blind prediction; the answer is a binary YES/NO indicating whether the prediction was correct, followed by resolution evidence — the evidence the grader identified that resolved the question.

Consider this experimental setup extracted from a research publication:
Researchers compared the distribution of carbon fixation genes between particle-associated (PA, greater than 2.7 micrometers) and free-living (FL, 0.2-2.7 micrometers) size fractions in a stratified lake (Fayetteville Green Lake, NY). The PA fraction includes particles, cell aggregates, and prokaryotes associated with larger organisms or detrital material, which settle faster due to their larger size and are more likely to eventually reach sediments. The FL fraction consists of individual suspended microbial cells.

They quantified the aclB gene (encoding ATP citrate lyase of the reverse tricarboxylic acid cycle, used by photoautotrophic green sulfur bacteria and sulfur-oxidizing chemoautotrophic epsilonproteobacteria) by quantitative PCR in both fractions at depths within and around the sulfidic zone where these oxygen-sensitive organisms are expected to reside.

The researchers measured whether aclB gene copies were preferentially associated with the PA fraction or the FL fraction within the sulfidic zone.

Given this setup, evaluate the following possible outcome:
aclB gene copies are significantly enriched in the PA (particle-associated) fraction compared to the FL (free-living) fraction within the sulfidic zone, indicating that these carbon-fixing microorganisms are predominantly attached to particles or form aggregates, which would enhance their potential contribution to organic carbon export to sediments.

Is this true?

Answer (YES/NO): NO